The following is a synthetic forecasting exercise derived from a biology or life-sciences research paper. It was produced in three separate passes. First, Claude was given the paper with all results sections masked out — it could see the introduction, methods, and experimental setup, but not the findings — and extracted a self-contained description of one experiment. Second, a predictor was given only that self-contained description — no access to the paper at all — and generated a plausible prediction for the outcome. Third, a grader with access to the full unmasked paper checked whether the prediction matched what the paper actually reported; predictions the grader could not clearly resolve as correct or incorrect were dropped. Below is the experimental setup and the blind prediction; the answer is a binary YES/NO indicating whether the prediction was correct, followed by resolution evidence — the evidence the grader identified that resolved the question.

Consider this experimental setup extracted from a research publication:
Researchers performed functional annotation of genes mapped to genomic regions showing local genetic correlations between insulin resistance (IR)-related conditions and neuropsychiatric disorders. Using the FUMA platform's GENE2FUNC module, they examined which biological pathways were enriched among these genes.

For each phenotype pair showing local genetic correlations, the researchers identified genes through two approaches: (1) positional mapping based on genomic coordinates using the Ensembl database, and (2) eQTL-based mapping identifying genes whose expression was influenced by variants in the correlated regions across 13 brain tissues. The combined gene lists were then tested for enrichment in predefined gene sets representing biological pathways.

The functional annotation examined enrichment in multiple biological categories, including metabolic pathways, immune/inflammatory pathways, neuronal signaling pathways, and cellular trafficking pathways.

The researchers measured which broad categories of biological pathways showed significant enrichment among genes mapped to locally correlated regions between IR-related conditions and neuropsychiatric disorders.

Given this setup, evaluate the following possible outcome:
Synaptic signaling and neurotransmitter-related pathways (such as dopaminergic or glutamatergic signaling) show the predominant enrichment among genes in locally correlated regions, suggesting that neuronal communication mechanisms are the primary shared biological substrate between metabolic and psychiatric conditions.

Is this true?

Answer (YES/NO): NO